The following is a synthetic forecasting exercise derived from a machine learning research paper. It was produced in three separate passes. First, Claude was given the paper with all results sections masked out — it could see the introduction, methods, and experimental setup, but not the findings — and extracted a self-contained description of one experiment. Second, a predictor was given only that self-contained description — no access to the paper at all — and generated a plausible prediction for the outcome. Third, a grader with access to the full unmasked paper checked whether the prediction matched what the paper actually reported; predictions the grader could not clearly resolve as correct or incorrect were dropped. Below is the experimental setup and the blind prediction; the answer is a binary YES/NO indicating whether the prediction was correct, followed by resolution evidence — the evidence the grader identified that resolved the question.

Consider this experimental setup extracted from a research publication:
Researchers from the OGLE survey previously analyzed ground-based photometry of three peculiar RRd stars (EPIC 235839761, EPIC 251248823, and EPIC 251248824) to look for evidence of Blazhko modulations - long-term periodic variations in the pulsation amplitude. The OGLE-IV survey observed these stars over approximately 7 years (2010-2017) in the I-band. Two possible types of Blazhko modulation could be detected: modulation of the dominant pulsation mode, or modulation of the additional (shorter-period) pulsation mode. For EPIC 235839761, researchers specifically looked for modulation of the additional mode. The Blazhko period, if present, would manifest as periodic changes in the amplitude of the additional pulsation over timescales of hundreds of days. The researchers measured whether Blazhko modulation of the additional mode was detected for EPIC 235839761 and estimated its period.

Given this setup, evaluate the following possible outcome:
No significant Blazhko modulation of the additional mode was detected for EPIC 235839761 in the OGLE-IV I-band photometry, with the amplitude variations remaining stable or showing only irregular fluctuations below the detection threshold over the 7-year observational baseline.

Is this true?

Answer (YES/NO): NO